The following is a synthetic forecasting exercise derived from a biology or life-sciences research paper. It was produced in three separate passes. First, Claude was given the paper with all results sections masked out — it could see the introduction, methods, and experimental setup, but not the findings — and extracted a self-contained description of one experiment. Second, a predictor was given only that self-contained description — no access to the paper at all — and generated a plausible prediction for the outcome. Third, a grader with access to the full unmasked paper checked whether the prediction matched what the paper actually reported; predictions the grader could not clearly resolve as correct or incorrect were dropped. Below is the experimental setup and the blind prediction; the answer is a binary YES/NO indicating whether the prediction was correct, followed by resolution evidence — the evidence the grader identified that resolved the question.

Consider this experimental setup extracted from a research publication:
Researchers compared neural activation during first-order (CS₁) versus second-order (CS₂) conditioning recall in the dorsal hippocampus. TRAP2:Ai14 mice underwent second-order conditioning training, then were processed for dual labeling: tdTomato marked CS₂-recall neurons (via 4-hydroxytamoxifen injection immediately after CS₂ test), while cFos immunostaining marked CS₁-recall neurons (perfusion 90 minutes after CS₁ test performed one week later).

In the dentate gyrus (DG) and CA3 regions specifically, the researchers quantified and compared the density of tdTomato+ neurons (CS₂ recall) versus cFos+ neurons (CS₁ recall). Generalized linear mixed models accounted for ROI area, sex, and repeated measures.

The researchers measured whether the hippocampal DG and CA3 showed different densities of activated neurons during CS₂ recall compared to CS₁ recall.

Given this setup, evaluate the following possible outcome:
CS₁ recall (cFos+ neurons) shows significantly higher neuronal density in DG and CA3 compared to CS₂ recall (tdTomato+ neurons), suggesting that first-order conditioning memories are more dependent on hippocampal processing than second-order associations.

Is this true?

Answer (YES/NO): NO